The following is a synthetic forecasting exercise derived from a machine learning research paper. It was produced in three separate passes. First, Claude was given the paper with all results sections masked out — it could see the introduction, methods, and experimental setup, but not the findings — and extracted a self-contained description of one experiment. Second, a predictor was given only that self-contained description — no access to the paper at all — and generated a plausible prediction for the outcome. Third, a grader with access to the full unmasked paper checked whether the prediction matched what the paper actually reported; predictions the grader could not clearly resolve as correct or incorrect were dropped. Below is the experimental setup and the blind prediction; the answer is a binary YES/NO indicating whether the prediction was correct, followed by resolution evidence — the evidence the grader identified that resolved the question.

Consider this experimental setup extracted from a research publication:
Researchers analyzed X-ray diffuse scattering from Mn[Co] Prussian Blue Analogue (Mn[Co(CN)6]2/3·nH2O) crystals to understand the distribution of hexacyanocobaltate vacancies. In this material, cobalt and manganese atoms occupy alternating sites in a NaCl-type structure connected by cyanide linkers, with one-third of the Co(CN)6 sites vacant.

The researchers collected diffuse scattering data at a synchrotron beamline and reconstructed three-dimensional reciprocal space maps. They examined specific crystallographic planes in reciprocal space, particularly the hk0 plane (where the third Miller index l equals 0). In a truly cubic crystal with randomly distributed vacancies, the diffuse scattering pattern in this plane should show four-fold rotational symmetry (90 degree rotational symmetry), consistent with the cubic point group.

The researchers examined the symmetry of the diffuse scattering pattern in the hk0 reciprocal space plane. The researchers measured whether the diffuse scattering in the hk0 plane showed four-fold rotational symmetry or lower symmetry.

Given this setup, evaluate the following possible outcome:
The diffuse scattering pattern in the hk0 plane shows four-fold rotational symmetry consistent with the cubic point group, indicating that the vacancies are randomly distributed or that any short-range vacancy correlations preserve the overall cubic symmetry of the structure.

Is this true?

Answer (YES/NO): NO